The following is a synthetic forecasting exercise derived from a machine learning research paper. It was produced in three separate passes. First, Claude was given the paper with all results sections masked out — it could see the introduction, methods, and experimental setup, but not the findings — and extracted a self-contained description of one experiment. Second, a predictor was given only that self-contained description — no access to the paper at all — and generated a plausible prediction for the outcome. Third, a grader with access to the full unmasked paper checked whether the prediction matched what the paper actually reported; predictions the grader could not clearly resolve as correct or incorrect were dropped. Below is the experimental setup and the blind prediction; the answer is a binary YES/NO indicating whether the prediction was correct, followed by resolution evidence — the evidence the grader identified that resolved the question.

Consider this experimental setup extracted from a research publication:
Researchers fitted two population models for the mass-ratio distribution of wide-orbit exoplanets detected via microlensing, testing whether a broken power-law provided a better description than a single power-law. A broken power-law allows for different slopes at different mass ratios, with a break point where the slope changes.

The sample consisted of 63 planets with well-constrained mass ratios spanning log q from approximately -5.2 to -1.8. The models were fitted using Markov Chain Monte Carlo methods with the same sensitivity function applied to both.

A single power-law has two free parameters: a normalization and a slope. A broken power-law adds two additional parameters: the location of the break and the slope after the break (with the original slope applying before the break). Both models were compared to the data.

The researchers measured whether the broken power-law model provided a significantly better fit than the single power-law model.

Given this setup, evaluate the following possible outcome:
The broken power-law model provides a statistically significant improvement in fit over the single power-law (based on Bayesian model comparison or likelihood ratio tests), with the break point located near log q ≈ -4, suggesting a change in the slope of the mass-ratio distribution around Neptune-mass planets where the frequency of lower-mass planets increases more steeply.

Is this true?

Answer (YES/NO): NO